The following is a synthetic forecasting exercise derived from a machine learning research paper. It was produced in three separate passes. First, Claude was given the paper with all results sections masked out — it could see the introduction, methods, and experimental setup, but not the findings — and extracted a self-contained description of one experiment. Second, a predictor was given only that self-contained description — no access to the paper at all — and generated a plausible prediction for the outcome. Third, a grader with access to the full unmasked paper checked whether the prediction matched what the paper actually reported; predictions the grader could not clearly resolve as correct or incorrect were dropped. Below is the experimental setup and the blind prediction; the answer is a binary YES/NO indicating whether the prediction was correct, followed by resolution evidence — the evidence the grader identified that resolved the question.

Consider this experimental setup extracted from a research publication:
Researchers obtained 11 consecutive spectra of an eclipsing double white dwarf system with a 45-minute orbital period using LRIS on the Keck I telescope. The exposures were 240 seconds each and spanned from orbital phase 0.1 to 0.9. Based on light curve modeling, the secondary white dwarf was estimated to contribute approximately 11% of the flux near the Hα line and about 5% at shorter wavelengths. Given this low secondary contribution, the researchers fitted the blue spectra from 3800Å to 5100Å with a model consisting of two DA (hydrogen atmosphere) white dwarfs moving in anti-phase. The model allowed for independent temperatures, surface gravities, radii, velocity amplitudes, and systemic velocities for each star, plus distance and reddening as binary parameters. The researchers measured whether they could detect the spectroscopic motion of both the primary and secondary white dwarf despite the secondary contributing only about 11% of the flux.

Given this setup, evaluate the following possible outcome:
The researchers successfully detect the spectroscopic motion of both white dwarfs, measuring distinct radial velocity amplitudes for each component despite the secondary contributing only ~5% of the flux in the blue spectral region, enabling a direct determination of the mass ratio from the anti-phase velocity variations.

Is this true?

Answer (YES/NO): YES